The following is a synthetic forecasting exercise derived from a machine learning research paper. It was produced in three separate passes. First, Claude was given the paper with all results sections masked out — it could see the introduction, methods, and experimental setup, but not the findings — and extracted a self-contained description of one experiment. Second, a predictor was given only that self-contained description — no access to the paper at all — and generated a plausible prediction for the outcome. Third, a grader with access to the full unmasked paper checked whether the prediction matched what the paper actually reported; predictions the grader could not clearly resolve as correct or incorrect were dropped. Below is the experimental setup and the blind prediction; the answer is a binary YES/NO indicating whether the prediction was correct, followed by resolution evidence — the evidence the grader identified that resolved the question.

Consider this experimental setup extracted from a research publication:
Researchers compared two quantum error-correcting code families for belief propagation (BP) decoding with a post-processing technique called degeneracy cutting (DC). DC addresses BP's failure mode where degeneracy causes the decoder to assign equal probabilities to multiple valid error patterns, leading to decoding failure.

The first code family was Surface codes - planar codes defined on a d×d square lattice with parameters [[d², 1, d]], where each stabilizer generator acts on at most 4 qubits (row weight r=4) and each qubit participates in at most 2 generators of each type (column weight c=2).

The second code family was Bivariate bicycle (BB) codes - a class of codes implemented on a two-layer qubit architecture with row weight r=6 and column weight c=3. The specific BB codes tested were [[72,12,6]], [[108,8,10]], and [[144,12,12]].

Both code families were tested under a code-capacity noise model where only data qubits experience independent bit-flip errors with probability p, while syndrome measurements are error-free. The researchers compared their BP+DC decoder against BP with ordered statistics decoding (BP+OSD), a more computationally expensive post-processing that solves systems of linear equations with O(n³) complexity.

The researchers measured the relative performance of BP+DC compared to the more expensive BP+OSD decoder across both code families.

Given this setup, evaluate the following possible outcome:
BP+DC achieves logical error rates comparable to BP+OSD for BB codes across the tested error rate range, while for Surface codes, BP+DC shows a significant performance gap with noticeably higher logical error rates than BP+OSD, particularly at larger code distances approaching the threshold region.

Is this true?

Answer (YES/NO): NO